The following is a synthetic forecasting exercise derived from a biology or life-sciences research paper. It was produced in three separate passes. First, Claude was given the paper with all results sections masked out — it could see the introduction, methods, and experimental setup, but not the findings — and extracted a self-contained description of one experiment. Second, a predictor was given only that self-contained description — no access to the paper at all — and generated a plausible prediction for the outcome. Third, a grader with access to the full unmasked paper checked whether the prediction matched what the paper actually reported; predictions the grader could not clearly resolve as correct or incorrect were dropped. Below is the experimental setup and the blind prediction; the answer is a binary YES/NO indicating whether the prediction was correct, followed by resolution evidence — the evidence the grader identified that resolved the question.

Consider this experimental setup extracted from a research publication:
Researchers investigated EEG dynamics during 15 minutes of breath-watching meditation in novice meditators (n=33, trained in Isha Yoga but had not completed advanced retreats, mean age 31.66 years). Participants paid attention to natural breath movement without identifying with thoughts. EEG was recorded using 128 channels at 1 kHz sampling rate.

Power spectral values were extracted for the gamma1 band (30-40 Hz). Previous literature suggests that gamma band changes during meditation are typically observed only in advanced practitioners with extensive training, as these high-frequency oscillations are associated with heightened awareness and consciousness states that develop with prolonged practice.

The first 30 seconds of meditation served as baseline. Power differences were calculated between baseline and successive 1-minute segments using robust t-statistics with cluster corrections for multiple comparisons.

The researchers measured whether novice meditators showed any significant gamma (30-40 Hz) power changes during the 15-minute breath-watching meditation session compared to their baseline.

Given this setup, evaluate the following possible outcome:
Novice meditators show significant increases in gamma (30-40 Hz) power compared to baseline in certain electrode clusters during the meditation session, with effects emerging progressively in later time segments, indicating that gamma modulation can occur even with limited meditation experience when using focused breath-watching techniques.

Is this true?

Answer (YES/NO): NO